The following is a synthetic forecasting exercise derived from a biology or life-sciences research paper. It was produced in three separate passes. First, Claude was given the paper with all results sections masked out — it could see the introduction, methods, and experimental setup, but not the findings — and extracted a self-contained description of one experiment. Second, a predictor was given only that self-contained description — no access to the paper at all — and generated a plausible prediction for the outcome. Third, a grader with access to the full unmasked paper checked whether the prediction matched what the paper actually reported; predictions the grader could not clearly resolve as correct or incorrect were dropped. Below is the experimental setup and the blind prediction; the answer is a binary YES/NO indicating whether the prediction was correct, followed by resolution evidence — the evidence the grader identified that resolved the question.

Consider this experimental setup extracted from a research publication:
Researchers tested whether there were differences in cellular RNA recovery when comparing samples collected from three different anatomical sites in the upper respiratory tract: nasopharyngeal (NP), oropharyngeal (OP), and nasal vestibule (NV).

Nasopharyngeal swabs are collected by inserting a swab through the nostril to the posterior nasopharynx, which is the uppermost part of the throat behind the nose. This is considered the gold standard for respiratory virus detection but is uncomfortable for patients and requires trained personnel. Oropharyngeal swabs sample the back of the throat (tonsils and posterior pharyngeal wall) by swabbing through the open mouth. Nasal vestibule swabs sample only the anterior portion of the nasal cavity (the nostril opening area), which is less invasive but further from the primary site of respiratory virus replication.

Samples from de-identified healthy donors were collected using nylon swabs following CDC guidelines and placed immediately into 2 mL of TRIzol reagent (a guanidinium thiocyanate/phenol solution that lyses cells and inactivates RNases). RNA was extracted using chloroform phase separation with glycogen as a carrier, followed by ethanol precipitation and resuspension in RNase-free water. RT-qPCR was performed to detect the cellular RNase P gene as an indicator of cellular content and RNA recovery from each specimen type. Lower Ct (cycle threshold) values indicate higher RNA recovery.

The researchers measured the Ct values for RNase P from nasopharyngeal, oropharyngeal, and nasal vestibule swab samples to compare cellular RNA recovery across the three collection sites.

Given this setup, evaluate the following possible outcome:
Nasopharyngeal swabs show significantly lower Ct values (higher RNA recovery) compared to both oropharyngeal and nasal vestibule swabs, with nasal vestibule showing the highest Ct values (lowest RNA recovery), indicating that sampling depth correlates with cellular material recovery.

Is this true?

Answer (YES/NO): NO